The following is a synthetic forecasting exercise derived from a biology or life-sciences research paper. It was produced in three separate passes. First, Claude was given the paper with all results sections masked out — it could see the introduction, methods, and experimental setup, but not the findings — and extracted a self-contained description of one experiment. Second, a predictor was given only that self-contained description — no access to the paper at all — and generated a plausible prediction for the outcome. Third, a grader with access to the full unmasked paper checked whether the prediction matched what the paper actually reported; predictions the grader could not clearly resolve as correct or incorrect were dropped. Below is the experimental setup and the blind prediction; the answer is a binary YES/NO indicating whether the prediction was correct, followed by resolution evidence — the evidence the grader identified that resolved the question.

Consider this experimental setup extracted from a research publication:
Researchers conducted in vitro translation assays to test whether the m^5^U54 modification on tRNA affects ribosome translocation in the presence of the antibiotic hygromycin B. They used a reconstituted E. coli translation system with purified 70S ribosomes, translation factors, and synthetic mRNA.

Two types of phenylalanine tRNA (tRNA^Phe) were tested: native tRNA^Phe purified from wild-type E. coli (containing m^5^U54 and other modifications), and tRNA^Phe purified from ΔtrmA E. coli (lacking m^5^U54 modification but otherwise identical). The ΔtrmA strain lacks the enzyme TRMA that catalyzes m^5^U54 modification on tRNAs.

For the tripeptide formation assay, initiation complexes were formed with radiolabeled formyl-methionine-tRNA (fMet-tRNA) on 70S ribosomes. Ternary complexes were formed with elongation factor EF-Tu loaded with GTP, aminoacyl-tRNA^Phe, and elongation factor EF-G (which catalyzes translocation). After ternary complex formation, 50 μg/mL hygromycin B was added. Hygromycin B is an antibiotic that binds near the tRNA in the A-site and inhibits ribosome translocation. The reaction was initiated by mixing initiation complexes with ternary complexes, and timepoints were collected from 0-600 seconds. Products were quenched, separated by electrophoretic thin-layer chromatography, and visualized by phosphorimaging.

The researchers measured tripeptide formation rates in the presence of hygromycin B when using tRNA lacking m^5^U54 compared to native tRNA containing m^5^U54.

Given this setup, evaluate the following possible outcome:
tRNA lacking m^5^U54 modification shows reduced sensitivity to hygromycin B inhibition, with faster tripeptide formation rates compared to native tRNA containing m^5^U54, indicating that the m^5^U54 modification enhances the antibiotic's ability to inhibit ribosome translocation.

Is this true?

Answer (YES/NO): YES